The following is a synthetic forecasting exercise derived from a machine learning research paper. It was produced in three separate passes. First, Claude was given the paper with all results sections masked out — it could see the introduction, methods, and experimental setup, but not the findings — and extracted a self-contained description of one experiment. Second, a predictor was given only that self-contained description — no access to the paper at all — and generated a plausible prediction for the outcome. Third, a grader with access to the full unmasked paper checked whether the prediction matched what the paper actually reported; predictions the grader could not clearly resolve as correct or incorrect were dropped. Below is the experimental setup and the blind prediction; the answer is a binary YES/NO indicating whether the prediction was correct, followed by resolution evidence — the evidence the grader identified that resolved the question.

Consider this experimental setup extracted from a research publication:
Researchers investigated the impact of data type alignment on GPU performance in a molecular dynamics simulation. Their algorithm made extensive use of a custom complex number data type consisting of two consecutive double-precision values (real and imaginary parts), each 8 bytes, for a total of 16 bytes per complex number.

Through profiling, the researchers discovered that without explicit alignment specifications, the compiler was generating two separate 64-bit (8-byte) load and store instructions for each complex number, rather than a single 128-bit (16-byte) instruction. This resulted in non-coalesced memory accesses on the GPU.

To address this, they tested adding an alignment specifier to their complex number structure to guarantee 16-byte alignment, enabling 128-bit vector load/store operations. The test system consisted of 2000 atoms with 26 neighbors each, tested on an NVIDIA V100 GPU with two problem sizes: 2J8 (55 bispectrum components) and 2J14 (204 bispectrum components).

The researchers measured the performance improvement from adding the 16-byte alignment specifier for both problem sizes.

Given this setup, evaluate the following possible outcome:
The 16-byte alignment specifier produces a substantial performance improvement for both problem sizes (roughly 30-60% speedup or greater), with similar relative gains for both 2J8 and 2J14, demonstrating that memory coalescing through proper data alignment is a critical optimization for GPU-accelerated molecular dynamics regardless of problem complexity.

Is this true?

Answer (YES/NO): NO